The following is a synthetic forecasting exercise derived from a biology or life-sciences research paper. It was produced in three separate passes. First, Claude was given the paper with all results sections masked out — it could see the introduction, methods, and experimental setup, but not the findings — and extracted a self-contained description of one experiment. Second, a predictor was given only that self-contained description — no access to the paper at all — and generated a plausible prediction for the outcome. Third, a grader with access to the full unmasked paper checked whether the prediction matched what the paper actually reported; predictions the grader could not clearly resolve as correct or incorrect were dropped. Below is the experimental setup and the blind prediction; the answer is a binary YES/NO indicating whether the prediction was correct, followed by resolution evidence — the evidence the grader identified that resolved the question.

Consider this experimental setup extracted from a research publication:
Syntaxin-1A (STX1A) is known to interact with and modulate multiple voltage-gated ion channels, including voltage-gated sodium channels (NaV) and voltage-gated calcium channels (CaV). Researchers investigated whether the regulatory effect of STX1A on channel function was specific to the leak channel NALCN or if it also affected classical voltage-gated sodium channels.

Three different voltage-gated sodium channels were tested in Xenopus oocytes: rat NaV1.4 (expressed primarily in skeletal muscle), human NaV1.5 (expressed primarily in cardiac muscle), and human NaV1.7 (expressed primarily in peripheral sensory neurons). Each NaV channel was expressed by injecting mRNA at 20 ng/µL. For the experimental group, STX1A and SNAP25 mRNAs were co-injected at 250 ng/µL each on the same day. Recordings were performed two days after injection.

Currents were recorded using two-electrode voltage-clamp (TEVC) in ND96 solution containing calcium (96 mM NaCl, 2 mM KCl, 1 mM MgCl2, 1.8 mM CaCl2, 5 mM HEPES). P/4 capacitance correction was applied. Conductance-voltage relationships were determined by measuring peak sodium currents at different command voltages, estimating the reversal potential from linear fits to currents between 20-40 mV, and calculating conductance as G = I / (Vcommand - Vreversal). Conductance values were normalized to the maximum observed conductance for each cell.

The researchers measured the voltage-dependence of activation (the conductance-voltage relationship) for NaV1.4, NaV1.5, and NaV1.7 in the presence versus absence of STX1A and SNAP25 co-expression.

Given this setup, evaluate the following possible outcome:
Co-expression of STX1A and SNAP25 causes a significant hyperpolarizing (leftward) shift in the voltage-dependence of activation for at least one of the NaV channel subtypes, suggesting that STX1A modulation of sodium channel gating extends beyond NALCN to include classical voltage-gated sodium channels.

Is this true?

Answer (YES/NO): NO